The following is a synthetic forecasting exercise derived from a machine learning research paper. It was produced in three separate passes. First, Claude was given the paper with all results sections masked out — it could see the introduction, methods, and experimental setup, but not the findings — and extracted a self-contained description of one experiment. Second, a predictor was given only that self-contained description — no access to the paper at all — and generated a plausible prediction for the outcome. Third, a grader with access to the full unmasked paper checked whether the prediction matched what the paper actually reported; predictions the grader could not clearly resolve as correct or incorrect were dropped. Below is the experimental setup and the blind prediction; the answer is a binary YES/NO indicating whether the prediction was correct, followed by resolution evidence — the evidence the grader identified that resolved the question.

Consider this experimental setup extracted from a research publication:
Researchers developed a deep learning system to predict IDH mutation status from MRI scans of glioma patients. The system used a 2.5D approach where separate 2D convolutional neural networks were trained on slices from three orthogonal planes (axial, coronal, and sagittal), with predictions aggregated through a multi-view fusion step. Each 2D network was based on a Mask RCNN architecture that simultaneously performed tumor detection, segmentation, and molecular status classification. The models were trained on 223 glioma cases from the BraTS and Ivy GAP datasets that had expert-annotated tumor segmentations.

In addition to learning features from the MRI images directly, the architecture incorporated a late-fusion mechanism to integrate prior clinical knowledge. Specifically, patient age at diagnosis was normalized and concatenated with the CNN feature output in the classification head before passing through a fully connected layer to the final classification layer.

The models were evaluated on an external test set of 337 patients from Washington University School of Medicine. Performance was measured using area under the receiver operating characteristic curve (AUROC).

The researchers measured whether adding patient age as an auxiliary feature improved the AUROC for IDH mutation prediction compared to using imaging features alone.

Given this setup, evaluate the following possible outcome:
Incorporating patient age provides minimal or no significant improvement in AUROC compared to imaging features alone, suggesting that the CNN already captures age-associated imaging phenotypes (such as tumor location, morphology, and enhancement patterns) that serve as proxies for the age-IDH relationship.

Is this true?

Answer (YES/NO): NO